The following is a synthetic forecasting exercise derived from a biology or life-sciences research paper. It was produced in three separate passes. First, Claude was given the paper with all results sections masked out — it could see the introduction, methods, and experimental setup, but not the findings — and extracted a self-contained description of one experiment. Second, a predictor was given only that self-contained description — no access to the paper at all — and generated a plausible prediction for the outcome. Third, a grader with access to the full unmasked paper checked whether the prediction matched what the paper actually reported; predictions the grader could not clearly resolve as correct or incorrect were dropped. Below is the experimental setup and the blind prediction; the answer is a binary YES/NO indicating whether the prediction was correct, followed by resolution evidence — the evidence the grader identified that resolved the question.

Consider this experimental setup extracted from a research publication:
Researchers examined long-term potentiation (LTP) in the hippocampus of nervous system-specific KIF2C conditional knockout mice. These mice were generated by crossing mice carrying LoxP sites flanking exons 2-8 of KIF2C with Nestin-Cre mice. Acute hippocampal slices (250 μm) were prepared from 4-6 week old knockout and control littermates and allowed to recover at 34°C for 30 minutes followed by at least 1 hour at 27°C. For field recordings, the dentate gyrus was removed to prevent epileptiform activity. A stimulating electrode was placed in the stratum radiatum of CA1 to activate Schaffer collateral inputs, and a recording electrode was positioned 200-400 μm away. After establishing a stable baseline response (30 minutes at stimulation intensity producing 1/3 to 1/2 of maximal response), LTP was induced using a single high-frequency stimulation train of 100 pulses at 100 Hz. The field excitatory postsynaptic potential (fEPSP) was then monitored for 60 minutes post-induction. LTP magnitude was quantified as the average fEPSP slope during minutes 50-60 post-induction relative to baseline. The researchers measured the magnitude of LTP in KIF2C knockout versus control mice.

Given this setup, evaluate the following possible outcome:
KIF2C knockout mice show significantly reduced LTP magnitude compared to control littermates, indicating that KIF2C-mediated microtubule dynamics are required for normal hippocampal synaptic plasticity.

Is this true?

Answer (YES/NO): YES